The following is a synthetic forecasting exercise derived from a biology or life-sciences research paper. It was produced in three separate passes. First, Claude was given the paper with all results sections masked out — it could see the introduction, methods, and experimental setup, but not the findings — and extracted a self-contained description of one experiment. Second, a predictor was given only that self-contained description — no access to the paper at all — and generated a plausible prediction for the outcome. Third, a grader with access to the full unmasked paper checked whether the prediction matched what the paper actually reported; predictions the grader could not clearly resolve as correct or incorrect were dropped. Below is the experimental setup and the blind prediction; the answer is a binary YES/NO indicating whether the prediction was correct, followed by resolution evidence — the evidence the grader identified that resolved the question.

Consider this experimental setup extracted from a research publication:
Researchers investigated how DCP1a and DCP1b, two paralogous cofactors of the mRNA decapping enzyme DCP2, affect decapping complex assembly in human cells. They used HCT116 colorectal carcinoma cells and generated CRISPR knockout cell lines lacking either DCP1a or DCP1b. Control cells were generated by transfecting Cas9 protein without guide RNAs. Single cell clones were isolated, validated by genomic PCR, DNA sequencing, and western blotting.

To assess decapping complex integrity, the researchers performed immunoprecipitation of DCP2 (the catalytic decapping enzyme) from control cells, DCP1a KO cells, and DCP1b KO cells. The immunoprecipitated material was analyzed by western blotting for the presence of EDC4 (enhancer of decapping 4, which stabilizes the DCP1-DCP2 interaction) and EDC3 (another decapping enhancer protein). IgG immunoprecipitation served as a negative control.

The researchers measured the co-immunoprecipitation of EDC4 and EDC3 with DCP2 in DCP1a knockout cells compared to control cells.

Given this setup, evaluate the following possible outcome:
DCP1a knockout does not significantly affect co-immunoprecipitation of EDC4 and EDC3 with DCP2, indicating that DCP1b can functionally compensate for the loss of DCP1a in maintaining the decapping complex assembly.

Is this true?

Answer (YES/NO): NO